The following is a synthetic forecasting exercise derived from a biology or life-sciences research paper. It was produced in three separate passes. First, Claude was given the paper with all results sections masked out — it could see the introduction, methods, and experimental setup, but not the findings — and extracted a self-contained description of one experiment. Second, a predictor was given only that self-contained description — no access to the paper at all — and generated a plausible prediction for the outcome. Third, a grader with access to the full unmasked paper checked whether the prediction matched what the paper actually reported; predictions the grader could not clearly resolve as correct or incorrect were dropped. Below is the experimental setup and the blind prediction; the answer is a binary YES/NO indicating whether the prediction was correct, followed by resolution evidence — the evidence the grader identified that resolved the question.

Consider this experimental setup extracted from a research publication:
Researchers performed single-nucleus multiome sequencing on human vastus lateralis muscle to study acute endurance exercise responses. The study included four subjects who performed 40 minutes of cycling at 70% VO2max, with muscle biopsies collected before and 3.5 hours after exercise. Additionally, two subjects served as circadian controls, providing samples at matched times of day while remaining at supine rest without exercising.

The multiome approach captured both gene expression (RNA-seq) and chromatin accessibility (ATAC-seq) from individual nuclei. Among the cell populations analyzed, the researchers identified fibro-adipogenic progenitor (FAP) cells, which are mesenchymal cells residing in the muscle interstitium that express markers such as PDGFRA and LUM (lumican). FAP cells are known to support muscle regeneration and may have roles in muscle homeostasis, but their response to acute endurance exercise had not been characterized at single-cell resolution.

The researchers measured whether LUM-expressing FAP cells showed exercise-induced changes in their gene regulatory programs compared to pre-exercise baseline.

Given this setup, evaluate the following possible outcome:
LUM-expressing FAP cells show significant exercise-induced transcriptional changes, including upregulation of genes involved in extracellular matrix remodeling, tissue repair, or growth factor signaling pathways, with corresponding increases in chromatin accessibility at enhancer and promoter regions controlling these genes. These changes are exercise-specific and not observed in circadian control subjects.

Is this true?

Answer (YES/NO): NO